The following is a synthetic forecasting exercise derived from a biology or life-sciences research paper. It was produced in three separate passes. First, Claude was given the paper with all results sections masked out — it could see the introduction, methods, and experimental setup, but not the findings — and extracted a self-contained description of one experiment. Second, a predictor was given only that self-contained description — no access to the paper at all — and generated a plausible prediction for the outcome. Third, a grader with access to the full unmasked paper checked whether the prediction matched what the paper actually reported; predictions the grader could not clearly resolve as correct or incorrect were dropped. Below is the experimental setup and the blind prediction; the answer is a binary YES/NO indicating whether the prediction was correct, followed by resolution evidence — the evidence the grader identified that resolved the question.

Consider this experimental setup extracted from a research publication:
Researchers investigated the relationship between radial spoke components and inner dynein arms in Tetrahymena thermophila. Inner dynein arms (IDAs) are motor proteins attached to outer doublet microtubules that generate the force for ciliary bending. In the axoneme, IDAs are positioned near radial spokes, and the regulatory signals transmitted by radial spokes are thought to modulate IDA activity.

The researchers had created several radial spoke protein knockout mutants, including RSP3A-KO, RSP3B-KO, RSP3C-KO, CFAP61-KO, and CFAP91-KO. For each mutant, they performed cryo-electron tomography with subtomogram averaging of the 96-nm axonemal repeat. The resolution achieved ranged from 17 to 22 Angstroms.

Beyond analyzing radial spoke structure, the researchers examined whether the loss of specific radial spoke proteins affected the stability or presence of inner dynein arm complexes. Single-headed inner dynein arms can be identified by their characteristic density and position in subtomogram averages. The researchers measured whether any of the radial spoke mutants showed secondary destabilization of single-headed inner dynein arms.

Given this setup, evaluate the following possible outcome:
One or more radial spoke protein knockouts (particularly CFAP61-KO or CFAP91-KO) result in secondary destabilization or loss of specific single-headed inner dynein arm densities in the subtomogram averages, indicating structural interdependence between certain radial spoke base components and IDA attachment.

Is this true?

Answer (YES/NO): NO